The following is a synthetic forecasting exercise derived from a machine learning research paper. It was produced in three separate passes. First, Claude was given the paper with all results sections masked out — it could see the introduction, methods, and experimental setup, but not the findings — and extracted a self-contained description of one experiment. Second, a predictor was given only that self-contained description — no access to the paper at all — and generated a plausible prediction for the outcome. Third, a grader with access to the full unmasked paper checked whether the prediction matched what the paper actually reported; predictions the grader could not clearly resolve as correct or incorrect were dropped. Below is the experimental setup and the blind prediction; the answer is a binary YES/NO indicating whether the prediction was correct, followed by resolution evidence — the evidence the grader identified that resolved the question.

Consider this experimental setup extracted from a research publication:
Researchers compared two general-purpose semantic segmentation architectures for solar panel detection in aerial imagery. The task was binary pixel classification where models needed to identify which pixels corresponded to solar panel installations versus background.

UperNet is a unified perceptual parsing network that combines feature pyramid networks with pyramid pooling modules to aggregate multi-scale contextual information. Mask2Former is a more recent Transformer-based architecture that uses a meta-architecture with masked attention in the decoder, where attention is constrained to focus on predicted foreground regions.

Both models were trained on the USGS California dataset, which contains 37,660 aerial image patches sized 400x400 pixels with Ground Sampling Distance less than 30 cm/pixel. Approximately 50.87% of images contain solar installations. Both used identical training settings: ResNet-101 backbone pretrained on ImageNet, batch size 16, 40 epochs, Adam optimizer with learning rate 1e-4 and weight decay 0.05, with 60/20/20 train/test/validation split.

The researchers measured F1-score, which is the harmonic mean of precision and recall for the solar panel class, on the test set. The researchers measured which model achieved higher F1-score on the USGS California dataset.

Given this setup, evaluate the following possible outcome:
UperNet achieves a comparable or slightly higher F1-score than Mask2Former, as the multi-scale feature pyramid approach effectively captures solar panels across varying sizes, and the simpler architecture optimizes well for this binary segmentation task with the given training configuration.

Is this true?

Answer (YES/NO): NO